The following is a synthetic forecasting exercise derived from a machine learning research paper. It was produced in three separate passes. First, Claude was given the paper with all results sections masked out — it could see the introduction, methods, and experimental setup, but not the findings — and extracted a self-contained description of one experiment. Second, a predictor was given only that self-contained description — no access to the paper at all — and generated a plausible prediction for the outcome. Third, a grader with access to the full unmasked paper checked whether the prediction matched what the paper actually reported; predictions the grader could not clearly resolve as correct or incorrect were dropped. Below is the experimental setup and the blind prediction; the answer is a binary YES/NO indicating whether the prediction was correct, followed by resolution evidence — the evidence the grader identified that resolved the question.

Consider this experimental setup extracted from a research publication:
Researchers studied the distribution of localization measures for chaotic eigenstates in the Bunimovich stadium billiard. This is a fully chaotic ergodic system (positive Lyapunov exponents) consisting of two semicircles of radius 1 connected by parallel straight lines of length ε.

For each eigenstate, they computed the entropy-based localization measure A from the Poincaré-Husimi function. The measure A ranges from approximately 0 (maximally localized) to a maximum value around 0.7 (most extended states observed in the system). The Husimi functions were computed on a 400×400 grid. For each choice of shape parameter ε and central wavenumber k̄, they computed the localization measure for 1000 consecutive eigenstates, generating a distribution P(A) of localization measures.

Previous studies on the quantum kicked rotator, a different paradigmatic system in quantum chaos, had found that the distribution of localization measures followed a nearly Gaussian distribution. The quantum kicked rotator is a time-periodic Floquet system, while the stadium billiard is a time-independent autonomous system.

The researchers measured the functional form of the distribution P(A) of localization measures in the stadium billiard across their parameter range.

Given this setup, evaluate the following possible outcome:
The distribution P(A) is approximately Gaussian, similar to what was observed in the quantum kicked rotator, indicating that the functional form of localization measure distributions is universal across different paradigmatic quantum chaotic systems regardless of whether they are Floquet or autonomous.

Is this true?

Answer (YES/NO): NO